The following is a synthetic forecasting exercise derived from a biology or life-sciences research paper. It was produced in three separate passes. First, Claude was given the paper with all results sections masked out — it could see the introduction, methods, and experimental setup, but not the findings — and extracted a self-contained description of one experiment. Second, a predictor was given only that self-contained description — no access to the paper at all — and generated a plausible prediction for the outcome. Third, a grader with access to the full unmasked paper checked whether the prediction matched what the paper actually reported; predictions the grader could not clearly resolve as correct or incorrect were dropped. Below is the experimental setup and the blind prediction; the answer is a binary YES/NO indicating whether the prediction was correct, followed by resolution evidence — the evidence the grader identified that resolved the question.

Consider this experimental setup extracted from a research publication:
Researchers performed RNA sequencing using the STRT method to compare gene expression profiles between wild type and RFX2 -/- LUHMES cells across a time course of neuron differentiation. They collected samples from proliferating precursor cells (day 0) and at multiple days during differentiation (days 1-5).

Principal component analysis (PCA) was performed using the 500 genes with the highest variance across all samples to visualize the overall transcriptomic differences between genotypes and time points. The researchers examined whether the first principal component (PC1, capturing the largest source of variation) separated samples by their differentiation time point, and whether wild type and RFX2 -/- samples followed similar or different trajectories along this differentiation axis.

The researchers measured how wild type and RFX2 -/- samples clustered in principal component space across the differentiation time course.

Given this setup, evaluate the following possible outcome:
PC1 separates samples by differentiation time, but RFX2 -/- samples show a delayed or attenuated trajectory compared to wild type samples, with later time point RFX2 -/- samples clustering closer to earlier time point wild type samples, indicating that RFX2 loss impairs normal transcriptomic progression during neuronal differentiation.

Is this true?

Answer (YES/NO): YES